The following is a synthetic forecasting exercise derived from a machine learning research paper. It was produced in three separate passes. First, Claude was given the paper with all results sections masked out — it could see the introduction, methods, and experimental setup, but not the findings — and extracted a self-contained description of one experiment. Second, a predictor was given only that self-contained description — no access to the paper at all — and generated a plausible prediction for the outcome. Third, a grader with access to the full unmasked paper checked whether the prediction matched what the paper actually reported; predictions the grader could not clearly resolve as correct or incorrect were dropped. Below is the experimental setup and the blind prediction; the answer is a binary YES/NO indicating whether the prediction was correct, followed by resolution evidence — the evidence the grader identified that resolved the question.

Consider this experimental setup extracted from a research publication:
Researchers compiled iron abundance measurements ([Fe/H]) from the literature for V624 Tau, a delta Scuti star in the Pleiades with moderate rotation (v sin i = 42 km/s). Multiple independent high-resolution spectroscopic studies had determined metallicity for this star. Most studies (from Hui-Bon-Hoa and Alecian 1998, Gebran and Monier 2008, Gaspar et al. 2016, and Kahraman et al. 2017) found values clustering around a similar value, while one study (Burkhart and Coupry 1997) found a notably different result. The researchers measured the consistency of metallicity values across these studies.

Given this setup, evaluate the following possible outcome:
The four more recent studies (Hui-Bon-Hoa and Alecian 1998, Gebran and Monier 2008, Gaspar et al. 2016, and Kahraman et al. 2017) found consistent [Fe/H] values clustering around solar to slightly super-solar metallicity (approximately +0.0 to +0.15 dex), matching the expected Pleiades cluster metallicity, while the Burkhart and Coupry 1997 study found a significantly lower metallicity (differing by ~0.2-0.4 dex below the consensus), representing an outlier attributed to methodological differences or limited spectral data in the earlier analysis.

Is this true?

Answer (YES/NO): NO